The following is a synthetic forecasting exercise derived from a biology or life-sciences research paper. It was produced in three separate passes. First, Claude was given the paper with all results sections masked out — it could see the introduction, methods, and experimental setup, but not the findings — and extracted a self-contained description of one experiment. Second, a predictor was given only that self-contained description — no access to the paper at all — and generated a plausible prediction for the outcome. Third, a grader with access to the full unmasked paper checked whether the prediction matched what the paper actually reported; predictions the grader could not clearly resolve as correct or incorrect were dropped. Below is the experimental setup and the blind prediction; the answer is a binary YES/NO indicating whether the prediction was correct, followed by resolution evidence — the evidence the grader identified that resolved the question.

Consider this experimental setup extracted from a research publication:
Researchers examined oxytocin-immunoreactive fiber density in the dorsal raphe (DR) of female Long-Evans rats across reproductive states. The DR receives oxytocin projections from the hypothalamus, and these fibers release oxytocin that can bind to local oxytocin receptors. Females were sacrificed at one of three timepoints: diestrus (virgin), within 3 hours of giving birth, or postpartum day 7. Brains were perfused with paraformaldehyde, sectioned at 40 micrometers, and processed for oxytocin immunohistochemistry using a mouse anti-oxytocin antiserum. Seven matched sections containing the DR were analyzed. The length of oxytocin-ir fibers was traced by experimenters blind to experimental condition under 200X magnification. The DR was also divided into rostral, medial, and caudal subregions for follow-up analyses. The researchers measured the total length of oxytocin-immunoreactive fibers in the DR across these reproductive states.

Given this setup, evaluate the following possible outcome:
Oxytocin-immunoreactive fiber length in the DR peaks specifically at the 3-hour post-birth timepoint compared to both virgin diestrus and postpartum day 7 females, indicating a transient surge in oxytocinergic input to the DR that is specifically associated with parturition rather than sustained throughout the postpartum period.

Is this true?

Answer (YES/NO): NO